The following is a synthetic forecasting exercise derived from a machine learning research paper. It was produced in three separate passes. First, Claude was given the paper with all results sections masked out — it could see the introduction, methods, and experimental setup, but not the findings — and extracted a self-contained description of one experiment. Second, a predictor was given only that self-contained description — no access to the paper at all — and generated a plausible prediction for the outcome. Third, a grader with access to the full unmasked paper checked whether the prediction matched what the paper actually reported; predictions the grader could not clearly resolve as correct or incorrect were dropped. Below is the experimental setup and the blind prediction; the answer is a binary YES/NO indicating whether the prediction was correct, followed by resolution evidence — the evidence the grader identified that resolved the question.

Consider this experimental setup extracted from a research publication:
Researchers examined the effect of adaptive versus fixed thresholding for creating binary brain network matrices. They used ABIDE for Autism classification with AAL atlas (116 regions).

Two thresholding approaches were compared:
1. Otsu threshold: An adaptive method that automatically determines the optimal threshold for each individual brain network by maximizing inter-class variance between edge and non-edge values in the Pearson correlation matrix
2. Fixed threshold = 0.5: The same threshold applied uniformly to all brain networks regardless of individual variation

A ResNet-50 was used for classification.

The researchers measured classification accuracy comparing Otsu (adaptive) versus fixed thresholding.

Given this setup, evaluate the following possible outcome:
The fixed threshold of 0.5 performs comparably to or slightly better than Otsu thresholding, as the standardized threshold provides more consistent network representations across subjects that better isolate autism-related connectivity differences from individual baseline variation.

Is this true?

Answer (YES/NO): NO